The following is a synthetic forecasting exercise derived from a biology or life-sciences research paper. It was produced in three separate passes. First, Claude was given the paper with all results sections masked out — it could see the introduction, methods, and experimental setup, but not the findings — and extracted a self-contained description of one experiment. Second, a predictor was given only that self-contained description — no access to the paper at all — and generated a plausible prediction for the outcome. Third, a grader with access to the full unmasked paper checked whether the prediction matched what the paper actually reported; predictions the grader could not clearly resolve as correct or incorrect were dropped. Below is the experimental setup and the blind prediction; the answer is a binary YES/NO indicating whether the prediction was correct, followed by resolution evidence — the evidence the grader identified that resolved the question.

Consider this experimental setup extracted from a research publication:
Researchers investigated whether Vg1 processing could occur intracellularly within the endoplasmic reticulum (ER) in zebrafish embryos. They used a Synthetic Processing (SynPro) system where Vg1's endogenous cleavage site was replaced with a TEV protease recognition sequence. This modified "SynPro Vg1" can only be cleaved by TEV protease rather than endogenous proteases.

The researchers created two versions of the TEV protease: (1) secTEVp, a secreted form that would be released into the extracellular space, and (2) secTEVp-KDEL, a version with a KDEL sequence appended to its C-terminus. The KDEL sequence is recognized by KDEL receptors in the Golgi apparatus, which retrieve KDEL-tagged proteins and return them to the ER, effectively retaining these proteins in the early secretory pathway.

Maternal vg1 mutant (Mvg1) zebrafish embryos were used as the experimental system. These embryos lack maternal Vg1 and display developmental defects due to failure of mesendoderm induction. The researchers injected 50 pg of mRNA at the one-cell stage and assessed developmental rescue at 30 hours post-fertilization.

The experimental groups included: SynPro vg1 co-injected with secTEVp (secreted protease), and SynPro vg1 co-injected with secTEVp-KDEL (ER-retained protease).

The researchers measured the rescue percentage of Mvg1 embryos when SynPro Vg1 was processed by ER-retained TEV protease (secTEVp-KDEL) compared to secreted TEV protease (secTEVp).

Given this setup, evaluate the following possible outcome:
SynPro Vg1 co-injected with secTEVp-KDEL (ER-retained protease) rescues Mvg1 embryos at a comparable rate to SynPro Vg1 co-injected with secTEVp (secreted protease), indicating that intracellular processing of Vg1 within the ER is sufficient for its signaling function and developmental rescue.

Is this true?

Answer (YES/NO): YES